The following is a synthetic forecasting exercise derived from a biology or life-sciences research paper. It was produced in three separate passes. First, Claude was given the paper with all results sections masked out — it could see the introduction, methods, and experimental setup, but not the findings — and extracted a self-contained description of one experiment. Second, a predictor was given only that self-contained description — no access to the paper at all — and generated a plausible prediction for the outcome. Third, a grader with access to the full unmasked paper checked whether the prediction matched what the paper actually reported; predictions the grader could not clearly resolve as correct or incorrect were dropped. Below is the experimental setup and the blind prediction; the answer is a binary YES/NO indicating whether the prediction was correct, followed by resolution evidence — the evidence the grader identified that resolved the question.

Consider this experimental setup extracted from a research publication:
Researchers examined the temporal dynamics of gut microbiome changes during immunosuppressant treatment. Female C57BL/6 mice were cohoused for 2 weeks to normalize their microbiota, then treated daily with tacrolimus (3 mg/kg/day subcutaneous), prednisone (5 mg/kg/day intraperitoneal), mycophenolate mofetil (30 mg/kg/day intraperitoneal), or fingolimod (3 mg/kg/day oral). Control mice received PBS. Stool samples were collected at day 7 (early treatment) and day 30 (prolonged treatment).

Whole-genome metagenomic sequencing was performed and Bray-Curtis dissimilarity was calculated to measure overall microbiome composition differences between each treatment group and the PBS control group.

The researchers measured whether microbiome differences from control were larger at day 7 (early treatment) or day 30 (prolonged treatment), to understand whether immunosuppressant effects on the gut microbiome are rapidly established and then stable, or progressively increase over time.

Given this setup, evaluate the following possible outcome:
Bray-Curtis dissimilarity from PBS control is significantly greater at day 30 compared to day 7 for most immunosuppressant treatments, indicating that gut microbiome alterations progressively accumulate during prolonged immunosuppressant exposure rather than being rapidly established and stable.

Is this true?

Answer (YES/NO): YES